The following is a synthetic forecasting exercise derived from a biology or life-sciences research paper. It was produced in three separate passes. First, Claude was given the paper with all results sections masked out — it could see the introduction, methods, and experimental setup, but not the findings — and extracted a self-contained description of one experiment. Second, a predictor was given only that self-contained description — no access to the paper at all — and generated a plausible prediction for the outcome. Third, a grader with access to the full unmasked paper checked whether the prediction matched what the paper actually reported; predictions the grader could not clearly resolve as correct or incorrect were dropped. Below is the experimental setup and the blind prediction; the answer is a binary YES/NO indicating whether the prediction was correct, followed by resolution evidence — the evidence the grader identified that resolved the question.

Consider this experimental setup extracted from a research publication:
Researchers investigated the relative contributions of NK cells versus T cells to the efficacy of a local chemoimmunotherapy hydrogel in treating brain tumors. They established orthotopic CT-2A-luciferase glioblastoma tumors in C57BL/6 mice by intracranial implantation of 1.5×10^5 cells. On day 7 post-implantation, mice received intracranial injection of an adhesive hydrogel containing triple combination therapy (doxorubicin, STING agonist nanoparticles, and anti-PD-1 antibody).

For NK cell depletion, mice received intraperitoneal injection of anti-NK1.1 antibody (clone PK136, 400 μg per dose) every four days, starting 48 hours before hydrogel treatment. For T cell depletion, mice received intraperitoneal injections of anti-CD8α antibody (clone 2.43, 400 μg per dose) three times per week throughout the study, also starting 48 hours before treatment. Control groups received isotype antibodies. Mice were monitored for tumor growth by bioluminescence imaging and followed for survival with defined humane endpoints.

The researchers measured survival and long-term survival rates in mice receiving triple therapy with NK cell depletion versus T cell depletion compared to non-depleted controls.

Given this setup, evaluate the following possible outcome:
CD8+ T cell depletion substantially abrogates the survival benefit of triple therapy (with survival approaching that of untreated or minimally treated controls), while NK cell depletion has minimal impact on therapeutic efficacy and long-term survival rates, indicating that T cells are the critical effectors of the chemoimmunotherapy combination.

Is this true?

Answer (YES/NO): NO